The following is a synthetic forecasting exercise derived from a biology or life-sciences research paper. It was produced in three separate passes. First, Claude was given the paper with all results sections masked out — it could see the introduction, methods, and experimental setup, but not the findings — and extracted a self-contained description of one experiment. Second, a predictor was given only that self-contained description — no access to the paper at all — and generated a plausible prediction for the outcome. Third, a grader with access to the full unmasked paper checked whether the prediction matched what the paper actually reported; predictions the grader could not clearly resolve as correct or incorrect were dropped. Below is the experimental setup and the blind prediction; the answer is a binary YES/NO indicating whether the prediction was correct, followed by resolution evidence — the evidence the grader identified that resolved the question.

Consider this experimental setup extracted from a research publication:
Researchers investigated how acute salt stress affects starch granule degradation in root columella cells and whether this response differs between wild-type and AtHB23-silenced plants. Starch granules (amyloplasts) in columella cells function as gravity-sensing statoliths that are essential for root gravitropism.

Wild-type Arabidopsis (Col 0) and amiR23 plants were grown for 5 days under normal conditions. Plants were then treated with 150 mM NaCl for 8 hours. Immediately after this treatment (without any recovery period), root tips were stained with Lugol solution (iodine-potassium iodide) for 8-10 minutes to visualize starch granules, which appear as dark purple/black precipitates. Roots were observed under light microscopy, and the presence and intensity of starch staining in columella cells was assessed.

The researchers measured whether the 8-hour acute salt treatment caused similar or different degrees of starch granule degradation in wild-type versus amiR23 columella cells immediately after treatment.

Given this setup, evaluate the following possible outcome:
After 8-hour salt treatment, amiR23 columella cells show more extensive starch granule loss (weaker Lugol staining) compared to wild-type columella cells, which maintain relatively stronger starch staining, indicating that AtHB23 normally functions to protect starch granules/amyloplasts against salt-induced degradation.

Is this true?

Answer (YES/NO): YES